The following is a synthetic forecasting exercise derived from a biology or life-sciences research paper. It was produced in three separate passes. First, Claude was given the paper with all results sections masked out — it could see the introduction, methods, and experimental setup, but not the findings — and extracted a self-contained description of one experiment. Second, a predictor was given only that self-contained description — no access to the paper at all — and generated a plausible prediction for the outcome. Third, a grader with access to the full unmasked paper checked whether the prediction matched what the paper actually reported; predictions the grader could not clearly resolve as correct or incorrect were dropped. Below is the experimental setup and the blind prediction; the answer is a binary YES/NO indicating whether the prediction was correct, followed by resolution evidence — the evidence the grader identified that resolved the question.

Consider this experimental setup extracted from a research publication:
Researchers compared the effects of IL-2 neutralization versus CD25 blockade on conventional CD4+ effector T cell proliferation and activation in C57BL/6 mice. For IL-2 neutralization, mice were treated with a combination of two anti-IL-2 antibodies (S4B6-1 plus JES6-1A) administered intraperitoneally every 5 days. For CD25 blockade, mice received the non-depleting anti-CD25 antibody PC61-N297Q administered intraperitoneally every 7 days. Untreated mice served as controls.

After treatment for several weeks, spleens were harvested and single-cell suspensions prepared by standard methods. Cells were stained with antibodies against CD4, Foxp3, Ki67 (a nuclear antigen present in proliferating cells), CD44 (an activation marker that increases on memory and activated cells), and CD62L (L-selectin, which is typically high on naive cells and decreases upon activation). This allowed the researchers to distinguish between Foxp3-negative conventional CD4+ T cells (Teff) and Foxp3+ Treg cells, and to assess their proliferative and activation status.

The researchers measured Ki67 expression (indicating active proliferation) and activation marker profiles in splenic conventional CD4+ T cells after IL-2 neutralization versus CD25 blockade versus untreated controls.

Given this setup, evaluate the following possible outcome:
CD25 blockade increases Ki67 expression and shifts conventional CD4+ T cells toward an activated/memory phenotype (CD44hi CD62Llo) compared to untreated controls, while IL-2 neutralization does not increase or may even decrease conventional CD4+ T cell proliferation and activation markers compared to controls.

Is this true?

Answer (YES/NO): NO